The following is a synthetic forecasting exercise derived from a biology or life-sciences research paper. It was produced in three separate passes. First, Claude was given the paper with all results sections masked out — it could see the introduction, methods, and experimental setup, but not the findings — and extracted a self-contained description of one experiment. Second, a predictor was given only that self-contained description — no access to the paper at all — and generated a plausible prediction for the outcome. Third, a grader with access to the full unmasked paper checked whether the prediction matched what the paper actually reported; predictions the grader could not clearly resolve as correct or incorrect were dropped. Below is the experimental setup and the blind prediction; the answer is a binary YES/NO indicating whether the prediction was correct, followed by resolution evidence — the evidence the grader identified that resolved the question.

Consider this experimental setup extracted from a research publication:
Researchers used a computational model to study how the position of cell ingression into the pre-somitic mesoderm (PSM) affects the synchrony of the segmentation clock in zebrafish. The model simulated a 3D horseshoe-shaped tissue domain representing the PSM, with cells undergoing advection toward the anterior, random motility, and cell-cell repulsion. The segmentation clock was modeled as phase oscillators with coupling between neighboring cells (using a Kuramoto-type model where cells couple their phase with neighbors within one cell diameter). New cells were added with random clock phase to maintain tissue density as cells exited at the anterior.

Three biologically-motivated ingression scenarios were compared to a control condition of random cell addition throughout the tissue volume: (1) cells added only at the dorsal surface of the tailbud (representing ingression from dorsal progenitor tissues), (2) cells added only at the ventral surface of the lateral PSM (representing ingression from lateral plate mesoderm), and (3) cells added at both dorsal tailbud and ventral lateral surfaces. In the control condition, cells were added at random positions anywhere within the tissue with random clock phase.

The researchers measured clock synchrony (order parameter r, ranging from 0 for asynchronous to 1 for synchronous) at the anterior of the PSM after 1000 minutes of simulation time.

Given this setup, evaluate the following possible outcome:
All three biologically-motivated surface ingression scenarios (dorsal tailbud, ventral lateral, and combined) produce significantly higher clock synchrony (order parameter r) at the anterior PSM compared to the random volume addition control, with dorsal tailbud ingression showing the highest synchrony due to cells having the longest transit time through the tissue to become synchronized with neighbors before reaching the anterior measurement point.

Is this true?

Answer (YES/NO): NO